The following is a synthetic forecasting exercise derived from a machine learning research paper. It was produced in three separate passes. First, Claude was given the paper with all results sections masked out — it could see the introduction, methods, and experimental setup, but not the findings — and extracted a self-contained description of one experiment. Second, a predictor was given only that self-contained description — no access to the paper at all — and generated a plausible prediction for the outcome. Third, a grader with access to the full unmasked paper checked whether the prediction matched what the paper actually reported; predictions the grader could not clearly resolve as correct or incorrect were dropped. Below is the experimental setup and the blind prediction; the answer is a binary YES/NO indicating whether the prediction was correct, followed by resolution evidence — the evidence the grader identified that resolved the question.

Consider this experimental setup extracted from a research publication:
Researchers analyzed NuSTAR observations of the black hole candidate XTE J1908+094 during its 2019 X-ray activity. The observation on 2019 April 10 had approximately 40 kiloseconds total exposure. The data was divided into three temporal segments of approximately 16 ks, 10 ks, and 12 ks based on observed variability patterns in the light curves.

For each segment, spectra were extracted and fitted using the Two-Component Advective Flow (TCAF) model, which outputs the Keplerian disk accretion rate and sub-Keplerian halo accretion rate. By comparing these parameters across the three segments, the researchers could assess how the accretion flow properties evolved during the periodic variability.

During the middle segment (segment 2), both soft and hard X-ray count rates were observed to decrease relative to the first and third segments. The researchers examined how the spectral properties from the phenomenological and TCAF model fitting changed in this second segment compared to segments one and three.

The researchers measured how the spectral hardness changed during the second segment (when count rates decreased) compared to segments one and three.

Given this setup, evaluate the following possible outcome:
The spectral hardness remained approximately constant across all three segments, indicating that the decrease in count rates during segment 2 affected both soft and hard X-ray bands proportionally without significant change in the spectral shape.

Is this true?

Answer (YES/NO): NO